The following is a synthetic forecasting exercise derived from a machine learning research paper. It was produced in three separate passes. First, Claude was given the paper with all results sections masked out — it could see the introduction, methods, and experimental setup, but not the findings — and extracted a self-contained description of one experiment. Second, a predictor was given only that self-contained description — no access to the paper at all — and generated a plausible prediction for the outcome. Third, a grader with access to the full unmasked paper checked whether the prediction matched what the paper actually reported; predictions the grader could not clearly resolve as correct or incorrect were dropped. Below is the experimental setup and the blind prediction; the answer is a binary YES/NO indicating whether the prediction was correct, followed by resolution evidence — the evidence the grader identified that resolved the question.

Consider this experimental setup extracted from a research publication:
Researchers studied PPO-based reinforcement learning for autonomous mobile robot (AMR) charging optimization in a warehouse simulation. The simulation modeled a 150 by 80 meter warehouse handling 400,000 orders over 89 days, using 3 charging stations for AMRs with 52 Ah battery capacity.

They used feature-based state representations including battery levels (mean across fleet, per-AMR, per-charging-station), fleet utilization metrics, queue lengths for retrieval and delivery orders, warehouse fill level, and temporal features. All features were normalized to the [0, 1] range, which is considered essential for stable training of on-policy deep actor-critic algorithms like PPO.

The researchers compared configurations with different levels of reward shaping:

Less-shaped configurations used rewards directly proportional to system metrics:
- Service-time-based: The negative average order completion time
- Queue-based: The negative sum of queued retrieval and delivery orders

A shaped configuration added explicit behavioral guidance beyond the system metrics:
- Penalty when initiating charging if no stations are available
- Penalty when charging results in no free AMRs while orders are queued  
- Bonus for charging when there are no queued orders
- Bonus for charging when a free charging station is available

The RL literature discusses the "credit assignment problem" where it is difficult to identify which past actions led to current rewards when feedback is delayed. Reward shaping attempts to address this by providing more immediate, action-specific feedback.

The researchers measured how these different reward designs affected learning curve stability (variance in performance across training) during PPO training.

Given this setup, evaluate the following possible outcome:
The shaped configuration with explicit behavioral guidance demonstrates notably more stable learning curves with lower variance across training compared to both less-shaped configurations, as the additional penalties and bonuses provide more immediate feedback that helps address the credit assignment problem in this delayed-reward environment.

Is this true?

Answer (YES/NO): YES